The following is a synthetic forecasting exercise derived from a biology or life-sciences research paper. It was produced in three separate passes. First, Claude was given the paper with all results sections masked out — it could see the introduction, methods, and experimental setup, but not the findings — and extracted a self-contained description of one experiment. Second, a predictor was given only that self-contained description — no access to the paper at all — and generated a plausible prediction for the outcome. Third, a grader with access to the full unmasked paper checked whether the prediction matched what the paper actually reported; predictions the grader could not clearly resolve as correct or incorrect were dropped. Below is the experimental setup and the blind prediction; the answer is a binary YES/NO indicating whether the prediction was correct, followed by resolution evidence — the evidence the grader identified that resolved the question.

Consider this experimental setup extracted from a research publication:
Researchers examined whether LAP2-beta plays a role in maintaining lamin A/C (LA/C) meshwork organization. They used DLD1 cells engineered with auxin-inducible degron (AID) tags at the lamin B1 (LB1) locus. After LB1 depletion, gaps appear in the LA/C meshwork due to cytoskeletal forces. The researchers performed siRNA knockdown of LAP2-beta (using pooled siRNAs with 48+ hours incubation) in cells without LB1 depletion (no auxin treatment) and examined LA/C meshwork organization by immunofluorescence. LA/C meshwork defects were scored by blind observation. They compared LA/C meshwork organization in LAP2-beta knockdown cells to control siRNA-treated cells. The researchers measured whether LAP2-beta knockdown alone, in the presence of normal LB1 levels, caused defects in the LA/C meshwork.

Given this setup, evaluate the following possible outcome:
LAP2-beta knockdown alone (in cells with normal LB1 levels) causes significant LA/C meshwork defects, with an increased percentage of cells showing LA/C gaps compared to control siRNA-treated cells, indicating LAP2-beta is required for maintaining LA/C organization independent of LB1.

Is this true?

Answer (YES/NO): NO